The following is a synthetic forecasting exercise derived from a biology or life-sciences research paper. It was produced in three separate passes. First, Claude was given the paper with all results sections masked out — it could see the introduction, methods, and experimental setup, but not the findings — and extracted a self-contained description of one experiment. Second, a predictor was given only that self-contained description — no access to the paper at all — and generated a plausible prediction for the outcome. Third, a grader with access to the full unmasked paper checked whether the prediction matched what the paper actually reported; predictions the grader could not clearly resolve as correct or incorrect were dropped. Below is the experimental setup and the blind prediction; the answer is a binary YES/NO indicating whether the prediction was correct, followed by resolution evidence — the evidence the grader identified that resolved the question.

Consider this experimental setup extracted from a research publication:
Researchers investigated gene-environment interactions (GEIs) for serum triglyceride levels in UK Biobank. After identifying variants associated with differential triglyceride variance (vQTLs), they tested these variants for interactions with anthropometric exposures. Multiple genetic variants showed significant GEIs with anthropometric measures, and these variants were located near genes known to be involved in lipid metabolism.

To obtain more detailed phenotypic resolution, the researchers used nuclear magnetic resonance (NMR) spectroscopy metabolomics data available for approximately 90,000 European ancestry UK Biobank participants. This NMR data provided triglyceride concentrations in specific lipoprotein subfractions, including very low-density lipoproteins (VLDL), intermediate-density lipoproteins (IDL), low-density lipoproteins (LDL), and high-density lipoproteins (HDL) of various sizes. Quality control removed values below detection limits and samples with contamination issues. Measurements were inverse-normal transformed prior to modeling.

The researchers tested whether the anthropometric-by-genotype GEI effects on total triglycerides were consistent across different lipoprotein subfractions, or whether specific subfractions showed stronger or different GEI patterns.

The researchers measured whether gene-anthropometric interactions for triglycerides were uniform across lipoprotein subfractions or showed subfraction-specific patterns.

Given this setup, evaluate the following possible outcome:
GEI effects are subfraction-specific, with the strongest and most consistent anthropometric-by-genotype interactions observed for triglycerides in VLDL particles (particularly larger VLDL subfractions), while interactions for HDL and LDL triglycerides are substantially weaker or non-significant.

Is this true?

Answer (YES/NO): NO